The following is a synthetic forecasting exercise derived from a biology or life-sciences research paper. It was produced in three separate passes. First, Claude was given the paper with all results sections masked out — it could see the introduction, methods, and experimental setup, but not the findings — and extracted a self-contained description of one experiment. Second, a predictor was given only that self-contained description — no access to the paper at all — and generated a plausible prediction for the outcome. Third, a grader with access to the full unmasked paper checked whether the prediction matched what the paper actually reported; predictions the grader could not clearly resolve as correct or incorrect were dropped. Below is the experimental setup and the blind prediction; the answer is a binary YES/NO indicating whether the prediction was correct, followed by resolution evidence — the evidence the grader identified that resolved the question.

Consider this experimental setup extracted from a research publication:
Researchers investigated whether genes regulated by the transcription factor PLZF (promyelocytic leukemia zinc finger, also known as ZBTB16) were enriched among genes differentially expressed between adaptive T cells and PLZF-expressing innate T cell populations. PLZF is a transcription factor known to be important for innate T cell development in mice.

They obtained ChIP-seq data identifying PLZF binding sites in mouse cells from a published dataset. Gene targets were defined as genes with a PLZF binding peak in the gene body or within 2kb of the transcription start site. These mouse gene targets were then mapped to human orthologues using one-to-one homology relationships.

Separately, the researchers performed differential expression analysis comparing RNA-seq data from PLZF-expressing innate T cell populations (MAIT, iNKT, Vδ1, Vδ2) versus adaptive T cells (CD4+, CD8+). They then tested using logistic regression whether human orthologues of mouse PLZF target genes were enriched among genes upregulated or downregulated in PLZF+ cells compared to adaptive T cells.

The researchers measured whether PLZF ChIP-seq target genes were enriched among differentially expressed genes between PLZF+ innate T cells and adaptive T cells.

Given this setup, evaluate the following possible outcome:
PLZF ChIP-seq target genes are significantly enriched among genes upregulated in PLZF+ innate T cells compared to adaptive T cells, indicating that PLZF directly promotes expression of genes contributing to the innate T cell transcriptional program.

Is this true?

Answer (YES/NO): YES